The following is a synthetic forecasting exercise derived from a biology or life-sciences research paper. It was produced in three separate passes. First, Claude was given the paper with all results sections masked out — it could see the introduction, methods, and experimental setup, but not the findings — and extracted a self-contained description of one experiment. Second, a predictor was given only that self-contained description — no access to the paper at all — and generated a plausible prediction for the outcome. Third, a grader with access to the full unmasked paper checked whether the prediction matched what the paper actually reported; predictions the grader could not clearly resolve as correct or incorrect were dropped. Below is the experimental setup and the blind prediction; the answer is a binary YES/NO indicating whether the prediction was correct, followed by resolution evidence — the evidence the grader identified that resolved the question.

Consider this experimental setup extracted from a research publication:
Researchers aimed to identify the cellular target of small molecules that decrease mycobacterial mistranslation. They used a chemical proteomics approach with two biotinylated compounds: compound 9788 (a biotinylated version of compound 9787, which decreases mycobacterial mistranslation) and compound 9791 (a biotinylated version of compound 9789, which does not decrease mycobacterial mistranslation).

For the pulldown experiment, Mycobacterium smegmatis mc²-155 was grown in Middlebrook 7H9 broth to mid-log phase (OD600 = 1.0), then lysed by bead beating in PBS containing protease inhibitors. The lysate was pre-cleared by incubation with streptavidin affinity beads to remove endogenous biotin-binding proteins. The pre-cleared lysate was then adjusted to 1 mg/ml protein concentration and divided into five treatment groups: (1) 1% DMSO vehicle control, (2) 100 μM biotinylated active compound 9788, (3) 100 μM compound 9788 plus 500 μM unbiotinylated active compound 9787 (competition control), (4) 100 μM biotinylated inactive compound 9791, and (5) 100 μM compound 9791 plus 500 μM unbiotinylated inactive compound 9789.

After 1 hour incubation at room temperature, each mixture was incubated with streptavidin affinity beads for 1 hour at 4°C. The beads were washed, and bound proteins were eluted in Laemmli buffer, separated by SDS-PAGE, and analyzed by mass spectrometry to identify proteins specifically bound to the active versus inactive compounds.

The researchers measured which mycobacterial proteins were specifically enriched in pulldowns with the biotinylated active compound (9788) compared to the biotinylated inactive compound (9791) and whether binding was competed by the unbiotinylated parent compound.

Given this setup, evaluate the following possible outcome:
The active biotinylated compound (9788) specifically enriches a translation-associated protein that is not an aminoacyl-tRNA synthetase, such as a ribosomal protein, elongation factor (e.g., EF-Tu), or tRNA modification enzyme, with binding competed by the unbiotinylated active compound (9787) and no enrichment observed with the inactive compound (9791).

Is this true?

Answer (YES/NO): YES